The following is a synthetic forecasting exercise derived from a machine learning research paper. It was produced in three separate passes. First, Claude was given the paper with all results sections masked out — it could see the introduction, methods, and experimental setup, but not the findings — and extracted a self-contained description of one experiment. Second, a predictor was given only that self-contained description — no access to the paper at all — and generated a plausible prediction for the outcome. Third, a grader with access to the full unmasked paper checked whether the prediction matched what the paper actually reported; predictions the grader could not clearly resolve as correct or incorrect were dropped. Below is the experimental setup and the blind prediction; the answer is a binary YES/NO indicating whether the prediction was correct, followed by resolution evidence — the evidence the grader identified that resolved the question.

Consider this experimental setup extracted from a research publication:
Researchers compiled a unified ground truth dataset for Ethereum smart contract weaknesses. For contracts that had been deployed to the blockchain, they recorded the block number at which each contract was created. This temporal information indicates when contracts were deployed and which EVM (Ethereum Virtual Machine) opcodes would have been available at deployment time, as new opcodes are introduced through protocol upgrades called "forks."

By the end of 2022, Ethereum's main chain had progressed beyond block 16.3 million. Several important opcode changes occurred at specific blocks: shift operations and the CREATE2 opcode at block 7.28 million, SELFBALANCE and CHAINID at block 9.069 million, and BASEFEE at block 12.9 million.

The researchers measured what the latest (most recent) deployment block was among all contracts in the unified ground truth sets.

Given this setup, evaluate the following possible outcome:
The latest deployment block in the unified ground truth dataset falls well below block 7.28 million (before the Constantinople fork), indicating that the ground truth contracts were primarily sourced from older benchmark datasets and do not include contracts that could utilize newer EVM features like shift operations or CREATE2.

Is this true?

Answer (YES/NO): NO